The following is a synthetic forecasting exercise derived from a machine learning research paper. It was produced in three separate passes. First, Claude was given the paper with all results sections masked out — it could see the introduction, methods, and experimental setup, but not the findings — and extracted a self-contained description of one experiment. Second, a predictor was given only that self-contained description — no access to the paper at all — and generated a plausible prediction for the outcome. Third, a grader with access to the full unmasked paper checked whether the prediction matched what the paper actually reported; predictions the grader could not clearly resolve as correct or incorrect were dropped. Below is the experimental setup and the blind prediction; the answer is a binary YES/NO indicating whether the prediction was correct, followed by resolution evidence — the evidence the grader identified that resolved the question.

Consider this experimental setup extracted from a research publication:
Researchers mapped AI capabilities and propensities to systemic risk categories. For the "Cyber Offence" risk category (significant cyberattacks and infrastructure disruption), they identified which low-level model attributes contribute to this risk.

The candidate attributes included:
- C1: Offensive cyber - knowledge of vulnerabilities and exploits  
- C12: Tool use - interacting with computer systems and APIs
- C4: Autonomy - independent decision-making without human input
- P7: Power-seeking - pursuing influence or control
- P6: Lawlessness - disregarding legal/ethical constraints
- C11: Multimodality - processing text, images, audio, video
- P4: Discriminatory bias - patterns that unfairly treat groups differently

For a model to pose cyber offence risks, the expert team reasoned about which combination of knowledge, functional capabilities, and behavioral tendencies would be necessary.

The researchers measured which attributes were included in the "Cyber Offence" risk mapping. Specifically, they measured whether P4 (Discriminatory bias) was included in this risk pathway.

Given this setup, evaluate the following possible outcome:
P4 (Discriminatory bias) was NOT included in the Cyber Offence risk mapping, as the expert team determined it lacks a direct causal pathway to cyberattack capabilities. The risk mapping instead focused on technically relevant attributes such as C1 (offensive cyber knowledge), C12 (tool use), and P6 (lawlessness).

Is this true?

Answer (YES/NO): YES